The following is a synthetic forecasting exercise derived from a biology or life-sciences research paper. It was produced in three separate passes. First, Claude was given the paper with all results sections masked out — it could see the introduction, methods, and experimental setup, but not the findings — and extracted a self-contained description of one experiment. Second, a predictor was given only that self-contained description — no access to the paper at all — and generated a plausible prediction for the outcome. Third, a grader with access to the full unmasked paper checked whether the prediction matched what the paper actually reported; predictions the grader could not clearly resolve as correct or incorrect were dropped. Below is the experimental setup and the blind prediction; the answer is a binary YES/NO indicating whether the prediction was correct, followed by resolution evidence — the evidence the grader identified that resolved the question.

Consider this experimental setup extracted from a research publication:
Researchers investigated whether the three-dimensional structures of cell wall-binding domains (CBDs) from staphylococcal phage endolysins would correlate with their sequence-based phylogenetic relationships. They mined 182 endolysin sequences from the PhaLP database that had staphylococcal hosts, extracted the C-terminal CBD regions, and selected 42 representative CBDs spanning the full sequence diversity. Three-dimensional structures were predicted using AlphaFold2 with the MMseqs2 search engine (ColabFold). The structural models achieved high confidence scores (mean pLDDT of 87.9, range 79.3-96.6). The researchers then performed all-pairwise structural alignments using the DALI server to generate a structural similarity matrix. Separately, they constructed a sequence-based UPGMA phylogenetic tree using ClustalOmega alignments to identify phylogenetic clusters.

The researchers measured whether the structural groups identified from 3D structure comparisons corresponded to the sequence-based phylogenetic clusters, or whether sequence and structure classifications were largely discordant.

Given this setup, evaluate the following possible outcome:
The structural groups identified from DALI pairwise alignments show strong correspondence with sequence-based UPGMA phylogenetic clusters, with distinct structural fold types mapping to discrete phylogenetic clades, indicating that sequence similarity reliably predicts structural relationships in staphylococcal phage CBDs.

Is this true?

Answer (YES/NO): YES